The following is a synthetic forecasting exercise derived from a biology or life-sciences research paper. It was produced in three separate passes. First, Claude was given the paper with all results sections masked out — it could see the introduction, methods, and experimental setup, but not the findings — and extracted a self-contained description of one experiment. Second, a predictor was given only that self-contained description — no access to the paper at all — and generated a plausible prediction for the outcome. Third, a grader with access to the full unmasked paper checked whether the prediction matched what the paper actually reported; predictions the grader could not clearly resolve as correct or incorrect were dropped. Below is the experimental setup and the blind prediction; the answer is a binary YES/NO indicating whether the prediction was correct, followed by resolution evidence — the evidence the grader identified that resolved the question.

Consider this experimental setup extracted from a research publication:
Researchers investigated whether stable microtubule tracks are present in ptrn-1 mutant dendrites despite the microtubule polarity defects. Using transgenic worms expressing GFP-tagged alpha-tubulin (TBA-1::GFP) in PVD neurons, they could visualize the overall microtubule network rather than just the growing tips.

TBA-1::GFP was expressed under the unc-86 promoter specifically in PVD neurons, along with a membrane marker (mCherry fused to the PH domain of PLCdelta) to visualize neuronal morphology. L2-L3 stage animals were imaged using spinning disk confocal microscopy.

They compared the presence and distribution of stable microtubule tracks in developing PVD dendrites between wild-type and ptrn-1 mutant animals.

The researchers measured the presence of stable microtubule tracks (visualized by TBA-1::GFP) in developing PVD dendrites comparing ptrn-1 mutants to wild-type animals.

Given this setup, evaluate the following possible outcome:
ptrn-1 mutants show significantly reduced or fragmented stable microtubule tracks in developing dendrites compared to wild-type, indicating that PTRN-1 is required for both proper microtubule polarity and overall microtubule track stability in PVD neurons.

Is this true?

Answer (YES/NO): NO